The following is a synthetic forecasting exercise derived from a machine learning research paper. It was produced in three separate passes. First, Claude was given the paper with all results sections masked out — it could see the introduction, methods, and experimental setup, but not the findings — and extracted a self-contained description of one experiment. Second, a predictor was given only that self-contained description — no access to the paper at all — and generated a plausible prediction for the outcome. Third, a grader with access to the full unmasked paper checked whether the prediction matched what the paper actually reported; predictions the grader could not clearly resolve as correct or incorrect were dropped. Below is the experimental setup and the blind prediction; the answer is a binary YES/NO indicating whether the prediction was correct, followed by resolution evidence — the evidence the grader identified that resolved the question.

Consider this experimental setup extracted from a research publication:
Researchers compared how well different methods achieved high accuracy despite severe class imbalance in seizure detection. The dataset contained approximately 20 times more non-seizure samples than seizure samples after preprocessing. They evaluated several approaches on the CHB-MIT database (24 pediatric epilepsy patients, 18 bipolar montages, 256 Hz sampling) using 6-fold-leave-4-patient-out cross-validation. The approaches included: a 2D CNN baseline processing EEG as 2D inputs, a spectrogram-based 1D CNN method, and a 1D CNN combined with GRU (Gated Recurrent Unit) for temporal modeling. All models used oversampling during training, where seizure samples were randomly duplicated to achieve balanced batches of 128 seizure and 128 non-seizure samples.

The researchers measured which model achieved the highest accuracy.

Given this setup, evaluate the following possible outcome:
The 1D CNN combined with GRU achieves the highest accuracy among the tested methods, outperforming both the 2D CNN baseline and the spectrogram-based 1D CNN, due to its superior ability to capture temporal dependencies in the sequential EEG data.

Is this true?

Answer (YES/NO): NO